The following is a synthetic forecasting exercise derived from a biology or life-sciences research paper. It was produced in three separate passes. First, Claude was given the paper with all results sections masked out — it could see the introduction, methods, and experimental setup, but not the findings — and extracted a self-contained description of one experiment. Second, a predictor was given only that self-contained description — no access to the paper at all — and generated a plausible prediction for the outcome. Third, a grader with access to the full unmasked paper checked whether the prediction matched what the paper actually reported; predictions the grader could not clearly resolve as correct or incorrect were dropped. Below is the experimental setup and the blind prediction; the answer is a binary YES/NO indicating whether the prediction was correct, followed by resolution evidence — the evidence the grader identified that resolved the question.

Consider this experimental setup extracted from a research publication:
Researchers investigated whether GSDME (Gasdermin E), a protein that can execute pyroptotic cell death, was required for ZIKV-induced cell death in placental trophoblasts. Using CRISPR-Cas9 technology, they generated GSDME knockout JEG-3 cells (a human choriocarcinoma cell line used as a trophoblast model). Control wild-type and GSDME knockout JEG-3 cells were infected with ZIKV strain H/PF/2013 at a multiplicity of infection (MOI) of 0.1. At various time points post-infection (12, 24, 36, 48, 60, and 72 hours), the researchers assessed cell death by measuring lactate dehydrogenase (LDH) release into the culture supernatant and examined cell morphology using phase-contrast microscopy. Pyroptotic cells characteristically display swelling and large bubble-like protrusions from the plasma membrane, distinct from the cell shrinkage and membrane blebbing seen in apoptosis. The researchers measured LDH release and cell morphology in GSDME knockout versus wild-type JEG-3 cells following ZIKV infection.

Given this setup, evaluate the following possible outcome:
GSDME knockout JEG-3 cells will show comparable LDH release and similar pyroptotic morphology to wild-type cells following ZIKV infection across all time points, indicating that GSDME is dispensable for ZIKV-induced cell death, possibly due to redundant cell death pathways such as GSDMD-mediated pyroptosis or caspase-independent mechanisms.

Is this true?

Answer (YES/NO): NO